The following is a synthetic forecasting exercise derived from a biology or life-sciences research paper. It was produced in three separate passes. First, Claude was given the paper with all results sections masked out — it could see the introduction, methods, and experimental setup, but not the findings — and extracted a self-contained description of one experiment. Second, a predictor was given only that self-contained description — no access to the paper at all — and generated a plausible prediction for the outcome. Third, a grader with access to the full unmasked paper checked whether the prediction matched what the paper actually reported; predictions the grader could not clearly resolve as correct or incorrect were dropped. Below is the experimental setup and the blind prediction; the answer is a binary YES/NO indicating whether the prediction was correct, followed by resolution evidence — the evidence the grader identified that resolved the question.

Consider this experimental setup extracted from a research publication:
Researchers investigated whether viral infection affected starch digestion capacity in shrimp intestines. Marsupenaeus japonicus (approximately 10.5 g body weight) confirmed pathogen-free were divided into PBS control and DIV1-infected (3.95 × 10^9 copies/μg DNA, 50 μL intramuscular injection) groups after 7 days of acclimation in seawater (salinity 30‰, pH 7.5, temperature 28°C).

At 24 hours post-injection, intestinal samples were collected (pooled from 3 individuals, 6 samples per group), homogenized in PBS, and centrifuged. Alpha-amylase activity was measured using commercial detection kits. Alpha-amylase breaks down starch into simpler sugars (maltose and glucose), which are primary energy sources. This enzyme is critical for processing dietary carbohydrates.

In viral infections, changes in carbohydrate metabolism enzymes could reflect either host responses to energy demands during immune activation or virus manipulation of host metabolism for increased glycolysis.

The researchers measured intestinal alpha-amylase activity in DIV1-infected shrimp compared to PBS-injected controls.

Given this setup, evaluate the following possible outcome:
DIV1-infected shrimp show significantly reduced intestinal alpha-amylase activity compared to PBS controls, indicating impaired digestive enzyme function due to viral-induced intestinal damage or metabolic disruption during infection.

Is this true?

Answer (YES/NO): NO